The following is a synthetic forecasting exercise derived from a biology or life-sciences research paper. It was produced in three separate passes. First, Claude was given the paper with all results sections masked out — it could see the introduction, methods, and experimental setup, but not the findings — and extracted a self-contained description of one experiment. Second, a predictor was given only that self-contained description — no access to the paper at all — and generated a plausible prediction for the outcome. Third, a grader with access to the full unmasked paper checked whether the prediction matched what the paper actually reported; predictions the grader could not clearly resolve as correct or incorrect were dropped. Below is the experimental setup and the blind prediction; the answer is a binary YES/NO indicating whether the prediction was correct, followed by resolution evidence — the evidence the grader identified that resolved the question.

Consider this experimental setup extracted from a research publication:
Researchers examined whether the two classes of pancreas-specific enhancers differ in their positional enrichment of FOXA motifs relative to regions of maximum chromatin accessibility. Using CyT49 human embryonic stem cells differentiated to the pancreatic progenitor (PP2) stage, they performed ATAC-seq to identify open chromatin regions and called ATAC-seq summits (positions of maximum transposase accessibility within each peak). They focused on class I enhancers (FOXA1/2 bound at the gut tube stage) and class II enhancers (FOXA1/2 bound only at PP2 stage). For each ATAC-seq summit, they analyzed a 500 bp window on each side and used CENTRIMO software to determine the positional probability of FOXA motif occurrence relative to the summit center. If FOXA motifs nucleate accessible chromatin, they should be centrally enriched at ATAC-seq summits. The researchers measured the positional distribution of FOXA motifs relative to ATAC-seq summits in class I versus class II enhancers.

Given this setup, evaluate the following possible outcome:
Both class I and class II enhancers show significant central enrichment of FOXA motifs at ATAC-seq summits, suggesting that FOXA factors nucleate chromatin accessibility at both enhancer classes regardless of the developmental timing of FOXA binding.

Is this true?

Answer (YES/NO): NO